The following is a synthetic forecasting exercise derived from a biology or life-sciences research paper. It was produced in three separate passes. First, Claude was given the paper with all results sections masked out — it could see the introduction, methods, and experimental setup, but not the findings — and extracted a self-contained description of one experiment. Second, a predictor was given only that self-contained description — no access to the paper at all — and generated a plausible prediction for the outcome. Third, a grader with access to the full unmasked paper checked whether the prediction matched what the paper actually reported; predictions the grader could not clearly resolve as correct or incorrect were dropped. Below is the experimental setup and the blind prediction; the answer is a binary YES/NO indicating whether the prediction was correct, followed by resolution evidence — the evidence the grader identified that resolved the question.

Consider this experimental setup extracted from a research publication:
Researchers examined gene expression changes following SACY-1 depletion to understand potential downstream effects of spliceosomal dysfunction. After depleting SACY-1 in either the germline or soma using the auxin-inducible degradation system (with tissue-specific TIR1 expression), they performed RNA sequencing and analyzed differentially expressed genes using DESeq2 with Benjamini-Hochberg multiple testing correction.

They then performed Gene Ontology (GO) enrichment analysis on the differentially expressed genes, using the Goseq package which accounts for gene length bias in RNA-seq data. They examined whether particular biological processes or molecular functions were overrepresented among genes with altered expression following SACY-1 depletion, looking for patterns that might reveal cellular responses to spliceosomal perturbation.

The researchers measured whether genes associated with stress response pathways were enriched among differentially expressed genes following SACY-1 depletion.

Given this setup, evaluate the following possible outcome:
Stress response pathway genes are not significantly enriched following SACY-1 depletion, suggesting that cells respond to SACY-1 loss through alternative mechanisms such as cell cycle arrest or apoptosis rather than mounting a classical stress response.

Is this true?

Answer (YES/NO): NO